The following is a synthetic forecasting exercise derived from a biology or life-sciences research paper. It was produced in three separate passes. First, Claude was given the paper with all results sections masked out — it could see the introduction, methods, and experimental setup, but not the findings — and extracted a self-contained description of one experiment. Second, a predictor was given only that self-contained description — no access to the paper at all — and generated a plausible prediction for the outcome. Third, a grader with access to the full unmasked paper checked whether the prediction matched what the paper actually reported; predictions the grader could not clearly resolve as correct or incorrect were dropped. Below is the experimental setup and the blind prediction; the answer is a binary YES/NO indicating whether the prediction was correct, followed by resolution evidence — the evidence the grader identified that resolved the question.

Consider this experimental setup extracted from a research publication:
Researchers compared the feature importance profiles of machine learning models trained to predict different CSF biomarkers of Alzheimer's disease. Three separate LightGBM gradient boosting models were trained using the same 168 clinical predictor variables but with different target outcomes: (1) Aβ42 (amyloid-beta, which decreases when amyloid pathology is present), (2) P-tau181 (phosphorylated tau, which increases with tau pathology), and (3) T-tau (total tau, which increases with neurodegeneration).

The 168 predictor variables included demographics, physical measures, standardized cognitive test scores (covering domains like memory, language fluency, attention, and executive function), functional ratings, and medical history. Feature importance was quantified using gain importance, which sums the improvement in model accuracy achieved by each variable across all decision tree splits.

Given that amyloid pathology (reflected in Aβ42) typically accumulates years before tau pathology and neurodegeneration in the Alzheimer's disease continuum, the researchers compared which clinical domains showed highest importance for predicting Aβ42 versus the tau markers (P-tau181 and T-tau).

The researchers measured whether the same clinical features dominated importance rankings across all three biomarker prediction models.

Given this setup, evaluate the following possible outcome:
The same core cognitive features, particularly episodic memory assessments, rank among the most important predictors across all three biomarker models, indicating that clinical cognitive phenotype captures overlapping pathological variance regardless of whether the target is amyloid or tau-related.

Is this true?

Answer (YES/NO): NO